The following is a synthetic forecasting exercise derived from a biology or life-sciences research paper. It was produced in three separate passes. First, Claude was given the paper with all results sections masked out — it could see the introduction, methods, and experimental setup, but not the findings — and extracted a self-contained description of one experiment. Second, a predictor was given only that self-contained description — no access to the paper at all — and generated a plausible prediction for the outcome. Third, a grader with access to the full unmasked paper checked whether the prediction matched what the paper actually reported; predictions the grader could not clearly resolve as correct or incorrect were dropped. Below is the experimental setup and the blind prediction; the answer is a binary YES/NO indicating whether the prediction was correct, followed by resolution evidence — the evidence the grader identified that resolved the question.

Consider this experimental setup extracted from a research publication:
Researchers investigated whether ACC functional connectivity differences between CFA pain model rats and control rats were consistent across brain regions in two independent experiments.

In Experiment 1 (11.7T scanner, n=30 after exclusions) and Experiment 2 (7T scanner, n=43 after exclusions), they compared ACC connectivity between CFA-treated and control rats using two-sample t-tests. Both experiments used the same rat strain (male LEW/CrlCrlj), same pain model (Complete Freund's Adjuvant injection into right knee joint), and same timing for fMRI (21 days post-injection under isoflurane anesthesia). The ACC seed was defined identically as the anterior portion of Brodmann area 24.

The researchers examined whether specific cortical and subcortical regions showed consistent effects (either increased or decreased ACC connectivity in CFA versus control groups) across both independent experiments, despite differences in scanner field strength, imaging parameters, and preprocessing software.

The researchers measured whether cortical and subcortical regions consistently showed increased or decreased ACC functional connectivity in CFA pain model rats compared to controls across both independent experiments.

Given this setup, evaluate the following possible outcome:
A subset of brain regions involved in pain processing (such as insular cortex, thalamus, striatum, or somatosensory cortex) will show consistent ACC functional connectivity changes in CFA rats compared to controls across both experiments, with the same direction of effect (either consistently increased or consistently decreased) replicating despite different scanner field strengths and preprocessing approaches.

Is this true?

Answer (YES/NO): YES